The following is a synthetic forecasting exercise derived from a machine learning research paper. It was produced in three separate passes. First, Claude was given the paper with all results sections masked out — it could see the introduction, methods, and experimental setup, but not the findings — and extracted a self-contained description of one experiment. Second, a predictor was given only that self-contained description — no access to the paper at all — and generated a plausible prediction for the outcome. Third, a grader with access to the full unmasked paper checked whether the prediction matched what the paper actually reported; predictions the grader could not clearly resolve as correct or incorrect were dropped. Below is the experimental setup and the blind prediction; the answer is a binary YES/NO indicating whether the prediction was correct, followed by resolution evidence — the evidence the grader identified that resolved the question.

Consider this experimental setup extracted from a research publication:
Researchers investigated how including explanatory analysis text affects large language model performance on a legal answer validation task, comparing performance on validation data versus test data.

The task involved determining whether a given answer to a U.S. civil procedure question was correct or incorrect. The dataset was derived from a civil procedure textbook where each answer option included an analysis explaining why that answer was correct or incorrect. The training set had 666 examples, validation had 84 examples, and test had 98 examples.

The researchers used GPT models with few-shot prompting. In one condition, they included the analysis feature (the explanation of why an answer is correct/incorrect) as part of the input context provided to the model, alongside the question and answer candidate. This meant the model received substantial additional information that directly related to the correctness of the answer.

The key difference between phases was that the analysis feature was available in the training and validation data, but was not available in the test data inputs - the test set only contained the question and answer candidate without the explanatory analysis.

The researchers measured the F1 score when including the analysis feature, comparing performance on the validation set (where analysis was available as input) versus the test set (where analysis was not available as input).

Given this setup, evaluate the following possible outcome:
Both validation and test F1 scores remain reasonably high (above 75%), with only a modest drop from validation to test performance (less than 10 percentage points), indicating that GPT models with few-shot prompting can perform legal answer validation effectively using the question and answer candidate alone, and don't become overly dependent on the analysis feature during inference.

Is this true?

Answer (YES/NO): NO